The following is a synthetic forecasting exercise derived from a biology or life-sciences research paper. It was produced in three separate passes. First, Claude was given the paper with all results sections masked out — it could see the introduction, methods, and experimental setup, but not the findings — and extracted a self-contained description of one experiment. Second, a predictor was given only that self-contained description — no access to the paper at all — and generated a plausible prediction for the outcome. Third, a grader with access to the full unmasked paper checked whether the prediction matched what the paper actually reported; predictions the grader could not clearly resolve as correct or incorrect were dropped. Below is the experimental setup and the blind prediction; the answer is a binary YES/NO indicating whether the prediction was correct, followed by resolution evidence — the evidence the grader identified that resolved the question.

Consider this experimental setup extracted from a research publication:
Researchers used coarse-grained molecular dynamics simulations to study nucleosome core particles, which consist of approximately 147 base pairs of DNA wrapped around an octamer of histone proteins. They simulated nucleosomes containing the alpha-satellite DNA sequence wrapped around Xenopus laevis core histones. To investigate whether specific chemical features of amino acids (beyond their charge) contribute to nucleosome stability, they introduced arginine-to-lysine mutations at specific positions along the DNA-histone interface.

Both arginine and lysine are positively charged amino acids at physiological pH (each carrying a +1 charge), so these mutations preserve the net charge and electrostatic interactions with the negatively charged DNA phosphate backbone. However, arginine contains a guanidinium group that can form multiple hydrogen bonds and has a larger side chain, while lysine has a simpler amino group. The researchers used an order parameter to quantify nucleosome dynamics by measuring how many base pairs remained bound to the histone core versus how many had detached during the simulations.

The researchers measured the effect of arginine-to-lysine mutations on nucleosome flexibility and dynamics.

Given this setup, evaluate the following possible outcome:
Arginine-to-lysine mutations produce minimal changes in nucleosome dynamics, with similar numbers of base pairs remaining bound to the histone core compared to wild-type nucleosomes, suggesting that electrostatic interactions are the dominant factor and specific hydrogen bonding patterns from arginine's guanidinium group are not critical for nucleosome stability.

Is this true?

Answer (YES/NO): NO